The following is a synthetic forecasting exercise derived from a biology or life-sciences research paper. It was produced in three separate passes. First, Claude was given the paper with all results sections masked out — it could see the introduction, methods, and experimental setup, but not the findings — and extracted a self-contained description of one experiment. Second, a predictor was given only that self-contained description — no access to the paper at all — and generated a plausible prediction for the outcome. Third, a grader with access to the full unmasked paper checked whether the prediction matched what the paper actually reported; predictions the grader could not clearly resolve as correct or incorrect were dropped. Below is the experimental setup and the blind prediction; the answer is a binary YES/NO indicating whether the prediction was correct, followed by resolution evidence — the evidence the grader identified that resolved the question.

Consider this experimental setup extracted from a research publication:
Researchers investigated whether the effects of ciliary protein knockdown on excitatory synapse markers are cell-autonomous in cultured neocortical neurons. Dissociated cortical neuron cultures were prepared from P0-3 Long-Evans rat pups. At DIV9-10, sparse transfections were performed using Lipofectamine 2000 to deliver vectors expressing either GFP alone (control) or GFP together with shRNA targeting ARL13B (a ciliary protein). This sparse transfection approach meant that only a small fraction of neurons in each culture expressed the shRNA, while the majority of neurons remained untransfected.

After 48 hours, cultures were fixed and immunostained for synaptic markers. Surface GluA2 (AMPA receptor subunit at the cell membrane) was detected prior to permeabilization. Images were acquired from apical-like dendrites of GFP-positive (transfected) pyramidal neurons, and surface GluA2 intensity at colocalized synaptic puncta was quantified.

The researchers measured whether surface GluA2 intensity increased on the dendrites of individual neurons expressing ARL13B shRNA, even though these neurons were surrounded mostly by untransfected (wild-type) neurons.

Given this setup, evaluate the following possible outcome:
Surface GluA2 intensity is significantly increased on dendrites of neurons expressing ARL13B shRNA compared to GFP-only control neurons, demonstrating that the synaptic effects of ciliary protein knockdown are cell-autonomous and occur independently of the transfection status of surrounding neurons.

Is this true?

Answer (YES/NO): YES